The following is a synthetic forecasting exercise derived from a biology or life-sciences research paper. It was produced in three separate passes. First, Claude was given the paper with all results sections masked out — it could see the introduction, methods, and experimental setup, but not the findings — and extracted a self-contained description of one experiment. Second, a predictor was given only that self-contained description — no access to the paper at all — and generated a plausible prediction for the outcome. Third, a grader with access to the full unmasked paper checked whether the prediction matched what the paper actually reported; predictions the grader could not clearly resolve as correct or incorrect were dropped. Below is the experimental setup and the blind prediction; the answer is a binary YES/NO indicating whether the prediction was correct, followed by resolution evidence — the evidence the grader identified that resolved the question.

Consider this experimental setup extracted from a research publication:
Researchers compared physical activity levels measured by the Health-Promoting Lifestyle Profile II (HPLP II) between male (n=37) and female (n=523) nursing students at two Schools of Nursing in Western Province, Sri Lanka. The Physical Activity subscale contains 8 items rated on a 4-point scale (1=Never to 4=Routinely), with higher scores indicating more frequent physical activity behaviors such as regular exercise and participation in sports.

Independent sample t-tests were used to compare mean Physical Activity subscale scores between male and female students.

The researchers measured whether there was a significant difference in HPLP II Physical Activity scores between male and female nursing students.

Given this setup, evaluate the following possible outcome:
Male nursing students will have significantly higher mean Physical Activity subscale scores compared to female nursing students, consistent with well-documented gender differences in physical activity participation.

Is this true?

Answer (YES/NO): YES